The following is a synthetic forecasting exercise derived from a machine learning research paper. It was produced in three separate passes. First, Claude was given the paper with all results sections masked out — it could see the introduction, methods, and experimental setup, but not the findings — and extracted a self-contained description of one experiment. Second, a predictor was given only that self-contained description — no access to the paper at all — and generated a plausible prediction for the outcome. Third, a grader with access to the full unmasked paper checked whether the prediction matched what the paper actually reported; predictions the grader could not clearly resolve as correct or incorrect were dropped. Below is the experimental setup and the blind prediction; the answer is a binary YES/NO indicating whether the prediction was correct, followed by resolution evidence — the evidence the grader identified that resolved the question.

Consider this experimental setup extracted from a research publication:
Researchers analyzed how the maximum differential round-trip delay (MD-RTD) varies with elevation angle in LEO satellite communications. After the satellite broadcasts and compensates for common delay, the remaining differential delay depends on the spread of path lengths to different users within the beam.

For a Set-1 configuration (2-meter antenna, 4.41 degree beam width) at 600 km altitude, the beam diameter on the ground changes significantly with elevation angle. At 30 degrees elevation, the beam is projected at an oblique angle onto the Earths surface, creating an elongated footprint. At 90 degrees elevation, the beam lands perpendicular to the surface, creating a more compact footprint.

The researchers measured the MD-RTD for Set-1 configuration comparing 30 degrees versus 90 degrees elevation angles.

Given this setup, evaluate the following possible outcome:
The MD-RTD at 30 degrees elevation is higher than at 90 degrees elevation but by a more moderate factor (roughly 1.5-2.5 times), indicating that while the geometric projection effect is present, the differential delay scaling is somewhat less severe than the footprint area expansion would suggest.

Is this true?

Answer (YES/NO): NO